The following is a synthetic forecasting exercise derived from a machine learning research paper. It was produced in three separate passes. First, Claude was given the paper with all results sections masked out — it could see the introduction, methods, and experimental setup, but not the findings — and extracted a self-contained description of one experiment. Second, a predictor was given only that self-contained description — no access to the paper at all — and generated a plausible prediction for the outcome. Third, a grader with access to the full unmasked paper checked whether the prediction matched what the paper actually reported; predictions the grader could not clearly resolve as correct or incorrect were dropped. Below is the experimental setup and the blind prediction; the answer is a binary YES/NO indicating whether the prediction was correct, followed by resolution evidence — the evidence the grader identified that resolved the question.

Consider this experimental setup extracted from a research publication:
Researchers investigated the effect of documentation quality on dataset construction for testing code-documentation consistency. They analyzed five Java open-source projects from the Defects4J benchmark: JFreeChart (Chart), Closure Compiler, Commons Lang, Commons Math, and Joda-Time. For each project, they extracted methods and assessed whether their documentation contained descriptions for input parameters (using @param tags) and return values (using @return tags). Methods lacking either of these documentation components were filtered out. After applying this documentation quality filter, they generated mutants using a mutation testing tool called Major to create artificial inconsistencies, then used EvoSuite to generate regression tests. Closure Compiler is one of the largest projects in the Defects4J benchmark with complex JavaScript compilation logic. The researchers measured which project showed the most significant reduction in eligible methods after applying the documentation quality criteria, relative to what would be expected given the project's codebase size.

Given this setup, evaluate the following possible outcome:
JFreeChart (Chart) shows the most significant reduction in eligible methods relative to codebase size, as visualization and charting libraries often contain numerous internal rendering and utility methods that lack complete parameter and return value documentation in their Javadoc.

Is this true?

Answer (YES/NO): NO